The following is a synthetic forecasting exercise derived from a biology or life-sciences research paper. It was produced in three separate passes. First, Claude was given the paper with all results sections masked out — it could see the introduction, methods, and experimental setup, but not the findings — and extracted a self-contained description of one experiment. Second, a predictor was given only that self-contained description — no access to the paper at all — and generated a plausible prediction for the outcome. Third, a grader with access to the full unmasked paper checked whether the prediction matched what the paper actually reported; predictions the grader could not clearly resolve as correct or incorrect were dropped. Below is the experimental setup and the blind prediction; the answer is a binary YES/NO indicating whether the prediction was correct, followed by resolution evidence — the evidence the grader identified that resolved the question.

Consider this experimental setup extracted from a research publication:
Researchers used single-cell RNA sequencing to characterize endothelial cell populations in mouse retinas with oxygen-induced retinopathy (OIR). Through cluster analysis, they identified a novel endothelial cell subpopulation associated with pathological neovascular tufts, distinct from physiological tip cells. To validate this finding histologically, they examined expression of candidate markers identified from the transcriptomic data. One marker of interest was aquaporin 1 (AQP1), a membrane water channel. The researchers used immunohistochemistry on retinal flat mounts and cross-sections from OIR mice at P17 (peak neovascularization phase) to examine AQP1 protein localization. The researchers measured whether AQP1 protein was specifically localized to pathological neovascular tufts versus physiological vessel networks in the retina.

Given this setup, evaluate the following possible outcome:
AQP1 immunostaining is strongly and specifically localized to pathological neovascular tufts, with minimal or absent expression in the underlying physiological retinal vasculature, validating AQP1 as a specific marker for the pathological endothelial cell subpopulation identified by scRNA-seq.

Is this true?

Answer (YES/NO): YES